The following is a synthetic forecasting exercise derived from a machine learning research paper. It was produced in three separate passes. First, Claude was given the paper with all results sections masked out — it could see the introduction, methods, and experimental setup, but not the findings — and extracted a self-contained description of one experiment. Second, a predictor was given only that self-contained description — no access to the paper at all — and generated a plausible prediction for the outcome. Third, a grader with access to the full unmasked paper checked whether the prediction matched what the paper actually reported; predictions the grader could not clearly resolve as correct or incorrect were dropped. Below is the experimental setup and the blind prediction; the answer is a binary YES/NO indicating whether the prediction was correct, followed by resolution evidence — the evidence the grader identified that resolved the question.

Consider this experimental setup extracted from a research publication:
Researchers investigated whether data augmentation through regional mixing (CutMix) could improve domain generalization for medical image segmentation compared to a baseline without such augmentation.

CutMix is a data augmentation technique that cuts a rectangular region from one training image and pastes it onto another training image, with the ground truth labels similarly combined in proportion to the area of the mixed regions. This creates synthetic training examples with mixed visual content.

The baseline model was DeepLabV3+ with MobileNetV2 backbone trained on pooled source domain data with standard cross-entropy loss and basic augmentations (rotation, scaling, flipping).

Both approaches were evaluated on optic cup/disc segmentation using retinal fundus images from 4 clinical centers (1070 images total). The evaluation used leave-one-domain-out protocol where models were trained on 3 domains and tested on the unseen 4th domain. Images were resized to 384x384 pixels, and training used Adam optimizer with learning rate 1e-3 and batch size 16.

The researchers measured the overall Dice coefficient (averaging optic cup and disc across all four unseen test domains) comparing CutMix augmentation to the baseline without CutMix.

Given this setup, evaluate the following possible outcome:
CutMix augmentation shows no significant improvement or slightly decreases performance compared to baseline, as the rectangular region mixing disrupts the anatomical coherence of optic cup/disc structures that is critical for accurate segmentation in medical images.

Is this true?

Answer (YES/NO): NO